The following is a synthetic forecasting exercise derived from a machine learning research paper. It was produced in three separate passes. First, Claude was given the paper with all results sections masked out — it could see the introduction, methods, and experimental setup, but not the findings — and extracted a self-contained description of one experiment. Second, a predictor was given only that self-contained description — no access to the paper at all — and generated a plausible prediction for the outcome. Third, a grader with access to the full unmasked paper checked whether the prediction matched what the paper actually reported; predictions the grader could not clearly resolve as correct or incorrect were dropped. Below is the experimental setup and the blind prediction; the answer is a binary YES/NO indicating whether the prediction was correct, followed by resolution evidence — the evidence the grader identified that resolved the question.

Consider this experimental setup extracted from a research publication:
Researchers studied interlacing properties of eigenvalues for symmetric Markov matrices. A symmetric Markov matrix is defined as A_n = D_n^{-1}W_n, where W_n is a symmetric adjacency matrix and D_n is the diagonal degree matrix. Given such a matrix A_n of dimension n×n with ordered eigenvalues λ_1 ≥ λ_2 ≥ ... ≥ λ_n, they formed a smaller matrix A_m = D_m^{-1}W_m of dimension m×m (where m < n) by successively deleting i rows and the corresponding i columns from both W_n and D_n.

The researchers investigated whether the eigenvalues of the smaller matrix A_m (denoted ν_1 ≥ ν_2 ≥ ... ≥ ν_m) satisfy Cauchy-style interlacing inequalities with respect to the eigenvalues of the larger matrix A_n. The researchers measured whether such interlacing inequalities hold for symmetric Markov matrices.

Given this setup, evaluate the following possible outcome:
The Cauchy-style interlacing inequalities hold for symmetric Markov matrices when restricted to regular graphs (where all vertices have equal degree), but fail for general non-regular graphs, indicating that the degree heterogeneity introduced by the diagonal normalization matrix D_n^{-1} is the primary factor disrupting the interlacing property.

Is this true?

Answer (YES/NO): NO